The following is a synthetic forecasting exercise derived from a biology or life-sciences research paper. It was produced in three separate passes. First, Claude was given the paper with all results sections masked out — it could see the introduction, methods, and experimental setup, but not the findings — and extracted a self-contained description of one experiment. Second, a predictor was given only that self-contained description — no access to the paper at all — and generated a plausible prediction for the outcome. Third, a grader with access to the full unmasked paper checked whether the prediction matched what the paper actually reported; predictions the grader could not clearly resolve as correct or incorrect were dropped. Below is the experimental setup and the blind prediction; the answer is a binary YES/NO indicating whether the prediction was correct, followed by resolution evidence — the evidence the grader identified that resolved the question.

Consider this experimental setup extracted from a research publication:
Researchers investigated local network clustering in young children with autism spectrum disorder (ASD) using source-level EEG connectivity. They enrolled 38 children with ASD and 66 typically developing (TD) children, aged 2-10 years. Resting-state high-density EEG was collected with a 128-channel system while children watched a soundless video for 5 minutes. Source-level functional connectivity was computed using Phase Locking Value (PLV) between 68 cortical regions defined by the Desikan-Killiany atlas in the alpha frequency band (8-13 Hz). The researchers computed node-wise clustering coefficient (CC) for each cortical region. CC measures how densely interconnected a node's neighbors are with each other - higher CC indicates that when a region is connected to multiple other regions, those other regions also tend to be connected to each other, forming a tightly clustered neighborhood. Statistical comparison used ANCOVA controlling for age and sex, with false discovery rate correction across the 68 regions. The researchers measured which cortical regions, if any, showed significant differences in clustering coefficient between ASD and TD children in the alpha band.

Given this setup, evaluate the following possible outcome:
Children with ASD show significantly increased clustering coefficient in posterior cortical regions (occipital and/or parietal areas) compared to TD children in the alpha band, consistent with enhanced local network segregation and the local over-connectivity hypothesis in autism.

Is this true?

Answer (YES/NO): YES